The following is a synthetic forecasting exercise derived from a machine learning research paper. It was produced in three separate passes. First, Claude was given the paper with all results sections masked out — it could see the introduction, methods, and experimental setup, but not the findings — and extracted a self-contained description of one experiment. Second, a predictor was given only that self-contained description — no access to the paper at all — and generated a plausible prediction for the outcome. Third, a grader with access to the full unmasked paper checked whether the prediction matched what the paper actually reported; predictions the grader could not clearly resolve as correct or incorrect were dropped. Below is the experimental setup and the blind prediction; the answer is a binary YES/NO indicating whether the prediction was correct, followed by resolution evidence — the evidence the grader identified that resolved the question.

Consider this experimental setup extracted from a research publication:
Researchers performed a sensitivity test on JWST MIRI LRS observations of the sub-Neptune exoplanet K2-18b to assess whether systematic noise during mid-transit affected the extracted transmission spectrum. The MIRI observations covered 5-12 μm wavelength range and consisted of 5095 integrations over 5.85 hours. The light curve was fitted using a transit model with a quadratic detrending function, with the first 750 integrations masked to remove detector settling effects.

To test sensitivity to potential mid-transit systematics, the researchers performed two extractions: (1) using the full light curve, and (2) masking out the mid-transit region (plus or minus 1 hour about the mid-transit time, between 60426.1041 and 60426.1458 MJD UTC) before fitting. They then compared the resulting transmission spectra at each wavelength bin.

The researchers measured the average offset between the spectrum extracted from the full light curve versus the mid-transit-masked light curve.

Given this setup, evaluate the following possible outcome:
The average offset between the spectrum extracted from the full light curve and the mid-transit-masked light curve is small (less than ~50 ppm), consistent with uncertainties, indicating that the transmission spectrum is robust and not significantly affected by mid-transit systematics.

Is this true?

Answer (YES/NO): NO